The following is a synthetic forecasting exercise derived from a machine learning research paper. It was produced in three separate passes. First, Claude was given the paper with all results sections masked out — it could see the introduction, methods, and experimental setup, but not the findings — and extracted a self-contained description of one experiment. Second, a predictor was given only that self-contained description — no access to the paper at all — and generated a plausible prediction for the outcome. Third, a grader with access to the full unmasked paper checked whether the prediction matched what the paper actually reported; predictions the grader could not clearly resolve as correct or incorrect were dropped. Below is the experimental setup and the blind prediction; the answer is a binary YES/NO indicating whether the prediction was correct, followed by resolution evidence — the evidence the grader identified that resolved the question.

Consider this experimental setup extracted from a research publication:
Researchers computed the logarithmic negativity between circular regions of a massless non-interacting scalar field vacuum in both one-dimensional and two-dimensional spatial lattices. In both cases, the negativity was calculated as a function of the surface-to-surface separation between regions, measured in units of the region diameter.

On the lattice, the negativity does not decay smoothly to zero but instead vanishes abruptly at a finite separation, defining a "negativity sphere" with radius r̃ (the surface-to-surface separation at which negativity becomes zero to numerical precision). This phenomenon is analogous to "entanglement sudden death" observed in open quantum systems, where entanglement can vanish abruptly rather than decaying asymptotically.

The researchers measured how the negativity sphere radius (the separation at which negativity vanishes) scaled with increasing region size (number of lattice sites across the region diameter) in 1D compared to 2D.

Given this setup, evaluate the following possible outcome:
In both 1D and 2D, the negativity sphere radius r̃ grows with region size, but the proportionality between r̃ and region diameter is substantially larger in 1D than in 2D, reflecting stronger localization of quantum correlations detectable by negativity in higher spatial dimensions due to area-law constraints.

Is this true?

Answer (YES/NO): NO